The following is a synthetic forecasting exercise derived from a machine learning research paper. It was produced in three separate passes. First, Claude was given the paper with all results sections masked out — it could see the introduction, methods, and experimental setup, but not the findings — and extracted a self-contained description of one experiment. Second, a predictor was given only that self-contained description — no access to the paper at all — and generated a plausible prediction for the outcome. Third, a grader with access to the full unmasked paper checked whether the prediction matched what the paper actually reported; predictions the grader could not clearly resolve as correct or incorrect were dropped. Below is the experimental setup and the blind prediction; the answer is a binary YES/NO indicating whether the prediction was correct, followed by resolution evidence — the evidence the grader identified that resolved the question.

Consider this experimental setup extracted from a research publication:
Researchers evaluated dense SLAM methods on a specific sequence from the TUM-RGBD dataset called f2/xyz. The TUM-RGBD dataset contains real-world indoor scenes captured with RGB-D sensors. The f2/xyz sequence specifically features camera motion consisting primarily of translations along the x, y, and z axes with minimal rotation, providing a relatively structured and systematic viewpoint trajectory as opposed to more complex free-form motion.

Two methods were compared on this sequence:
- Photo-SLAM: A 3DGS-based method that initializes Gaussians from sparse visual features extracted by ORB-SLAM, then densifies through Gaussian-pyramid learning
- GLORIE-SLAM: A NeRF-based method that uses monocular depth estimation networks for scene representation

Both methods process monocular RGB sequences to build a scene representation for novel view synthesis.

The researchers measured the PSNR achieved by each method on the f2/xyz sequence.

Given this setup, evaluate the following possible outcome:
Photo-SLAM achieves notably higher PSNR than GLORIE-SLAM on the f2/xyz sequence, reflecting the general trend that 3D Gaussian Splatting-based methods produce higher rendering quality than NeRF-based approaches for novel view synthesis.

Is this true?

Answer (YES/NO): NO